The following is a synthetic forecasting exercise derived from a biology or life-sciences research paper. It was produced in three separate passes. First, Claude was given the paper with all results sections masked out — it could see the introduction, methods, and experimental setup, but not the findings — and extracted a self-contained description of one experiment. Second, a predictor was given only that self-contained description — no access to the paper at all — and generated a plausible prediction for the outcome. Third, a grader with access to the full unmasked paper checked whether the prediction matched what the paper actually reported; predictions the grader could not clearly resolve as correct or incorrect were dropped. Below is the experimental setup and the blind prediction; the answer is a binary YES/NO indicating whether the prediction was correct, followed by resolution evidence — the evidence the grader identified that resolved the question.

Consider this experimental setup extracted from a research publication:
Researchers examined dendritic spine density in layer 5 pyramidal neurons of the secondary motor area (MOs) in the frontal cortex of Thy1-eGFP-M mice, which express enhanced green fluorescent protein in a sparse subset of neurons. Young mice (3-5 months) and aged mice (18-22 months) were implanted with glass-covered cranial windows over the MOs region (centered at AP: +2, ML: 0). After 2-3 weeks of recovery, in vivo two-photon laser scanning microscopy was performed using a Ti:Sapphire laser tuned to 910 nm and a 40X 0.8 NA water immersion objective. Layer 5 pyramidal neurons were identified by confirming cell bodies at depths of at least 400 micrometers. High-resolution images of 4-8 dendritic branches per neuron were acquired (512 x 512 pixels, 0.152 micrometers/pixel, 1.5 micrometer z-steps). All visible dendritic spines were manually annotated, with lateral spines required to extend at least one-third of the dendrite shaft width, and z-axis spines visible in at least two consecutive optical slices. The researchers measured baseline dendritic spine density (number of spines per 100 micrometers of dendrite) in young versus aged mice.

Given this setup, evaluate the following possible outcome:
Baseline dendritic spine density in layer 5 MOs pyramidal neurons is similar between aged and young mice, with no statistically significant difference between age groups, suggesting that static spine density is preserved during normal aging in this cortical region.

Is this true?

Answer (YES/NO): YES